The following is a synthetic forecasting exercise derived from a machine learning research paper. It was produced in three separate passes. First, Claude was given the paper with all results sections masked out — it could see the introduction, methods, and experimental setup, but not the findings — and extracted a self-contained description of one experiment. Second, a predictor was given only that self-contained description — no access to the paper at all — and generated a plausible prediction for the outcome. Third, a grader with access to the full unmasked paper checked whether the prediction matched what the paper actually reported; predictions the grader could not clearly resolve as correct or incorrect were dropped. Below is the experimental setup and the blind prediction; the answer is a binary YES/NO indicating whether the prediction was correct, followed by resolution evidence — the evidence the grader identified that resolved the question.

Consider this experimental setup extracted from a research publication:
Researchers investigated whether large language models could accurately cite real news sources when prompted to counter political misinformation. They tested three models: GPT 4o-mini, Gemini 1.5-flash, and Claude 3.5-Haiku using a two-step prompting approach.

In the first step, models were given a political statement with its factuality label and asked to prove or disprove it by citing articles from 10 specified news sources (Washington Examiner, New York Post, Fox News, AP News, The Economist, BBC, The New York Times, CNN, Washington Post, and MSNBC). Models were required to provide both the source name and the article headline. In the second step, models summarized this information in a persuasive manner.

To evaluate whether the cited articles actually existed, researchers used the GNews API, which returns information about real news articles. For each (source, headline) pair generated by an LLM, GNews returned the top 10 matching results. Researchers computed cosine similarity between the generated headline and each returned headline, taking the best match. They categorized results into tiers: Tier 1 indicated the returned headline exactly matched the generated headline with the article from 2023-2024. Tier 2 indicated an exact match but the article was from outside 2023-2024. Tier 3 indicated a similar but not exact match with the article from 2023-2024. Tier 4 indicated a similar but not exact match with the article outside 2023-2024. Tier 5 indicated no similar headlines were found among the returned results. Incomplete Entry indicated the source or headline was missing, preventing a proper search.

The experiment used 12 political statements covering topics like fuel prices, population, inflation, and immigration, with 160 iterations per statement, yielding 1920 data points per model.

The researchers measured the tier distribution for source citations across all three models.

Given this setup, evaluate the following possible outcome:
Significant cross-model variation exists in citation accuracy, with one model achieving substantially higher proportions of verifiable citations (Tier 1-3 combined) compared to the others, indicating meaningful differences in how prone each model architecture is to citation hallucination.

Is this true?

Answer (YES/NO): NO